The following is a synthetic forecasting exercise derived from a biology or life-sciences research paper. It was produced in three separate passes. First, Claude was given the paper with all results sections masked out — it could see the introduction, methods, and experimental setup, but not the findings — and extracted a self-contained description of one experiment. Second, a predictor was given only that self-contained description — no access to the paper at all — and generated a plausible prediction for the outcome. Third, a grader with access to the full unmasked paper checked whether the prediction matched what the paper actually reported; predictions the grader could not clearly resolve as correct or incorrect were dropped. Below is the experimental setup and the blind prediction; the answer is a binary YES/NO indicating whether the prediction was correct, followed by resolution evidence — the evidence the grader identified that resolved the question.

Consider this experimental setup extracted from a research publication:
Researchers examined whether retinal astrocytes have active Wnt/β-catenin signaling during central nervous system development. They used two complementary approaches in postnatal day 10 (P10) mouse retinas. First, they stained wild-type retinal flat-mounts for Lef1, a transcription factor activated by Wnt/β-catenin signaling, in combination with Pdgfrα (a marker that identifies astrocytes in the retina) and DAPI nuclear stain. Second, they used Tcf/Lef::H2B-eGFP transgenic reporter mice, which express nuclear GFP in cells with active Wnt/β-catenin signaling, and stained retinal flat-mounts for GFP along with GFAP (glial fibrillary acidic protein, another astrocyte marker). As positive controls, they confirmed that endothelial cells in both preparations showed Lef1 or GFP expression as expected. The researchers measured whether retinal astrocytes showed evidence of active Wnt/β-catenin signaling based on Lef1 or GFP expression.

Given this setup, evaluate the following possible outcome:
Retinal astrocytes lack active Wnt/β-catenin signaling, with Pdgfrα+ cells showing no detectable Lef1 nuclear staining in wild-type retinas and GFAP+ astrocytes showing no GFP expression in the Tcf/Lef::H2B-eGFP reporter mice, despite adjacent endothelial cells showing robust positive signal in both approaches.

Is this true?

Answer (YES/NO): YES